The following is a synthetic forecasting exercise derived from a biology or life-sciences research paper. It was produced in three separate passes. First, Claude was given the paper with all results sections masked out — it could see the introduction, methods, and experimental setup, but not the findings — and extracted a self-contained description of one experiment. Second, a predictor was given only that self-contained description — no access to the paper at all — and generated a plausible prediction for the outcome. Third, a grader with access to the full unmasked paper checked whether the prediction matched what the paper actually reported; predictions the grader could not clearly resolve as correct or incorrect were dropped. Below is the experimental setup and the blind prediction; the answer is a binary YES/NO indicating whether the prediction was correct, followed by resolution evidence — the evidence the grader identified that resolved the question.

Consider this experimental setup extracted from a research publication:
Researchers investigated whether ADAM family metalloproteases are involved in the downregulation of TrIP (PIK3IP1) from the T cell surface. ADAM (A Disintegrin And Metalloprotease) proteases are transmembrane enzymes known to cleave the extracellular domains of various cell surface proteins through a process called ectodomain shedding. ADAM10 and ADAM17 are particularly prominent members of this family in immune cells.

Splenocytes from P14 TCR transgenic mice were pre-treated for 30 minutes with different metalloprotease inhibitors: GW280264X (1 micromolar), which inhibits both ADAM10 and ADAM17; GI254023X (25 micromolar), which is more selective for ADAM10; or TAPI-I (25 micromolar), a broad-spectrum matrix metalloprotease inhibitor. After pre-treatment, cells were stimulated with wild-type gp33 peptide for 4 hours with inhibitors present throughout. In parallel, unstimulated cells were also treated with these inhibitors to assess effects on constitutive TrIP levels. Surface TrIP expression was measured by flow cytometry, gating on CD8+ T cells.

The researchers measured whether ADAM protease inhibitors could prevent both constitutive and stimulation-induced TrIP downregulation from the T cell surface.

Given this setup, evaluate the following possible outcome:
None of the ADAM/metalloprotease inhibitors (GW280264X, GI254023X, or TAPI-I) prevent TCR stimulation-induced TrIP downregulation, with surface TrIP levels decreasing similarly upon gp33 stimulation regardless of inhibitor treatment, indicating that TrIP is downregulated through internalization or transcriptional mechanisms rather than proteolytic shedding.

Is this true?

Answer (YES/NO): NO